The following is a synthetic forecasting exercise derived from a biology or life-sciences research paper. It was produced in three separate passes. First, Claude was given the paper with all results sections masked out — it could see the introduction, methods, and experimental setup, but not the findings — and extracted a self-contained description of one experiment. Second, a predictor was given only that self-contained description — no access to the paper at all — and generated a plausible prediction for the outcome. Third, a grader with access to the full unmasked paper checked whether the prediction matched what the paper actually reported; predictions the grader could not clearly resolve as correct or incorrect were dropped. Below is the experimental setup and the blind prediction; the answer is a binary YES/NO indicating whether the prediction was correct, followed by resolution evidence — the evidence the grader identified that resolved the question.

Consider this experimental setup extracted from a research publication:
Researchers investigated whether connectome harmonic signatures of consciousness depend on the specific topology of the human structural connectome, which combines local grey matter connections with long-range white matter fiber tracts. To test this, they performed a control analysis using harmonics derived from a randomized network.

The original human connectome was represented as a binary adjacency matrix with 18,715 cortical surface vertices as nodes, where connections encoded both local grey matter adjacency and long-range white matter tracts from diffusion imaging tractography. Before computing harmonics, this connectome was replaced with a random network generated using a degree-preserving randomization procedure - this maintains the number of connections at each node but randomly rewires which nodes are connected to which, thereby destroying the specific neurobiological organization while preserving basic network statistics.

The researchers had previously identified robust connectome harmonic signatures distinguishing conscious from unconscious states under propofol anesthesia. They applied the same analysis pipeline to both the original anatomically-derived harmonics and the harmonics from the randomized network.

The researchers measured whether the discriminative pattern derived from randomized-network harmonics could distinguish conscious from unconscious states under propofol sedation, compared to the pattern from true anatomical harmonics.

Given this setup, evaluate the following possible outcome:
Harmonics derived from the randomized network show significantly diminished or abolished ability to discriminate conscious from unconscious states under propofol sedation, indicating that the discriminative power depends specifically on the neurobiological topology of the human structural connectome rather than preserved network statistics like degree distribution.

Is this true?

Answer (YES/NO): YES